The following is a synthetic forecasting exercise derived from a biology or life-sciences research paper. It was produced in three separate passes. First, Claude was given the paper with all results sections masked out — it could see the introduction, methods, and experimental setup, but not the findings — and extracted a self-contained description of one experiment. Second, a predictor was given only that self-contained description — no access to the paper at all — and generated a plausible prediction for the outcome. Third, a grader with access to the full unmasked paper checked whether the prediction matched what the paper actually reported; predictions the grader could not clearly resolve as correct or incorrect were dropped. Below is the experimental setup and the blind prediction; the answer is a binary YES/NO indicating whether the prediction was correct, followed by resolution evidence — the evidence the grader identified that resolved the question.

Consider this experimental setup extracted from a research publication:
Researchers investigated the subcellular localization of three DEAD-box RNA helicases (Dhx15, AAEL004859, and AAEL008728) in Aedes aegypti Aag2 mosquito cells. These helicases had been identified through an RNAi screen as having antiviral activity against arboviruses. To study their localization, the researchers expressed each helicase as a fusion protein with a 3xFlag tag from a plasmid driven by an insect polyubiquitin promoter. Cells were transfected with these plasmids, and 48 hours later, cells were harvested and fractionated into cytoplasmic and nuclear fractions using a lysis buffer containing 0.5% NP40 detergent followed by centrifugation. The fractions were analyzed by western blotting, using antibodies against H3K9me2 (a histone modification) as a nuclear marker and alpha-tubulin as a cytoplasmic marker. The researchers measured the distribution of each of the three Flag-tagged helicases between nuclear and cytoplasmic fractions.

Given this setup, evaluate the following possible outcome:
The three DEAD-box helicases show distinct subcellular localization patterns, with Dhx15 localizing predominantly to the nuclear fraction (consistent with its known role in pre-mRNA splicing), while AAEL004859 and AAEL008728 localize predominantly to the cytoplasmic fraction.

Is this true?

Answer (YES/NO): NO